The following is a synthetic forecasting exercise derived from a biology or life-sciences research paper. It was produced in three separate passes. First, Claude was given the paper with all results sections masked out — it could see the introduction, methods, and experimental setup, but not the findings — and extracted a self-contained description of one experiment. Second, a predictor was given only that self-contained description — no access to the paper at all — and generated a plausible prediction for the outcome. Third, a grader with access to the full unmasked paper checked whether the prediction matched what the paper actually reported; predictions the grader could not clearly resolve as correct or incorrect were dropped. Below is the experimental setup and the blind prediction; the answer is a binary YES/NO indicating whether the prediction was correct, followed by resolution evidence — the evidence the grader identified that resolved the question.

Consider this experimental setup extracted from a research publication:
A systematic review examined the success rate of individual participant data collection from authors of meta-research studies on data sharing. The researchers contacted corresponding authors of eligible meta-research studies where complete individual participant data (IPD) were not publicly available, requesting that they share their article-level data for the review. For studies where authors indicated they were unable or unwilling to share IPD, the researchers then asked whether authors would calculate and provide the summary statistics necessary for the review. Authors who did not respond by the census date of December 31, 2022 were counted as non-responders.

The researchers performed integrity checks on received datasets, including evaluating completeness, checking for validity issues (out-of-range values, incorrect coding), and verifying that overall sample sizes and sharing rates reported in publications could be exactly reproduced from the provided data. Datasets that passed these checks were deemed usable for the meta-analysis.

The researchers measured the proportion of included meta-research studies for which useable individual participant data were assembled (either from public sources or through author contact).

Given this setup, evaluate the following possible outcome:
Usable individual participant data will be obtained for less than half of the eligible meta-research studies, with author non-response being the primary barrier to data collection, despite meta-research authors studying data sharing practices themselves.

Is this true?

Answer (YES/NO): NO